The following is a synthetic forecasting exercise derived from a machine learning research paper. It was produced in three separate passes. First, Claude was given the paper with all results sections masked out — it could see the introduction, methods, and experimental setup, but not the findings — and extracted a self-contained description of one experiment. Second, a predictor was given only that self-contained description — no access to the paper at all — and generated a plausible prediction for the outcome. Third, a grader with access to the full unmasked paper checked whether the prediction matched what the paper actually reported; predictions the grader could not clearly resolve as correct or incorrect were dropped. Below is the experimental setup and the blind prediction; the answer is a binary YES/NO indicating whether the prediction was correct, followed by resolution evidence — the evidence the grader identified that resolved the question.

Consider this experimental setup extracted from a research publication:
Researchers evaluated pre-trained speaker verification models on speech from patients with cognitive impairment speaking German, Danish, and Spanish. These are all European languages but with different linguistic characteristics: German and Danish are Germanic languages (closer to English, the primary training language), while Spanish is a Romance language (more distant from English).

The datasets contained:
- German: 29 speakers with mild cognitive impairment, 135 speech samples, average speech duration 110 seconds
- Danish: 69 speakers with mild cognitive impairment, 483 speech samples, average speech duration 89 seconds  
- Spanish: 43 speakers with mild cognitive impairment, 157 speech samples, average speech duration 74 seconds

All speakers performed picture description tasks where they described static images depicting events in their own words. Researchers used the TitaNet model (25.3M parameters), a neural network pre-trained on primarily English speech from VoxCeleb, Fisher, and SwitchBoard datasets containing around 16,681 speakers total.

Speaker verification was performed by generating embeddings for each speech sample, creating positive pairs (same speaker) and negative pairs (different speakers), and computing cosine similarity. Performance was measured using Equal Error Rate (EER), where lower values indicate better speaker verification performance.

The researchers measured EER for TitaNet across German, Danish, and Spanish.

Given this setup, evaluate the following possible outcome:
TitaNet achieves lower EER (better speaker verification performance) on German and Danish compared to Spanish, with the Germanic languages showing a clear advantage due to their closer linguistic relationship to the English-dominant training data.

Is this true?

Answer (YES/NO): YES